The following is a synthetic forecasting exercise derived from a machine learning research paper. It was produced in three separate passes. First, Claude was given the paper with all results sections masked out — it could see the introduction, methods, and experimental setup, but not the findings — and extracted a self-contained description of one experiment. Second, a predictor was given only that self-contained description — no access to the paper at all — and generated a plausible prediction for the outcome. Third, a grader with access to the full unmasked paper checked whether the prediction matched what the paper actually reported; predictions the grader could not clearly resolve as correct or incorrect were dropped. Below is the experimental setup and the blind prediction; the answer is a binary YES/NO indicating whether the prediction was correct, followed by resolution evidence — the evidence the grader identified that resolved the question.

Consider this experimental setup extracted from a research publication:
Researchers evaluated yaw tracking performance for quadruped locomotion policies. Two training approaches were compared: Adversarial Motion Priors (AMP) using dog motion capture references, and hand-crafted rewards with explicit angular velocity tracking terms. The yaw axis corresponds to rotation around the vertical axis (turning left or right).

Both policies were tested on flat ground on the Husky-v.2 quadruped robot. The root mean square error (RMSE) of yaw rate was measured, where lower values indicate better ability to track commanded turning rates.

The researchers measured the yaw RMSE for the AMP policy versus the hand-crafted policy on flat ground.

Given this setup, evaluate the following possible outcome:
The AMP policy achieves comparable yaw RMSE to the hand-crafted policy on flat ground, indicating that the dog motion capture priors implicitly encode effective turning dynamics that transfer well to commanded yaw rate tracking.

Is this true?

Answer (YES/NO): YES